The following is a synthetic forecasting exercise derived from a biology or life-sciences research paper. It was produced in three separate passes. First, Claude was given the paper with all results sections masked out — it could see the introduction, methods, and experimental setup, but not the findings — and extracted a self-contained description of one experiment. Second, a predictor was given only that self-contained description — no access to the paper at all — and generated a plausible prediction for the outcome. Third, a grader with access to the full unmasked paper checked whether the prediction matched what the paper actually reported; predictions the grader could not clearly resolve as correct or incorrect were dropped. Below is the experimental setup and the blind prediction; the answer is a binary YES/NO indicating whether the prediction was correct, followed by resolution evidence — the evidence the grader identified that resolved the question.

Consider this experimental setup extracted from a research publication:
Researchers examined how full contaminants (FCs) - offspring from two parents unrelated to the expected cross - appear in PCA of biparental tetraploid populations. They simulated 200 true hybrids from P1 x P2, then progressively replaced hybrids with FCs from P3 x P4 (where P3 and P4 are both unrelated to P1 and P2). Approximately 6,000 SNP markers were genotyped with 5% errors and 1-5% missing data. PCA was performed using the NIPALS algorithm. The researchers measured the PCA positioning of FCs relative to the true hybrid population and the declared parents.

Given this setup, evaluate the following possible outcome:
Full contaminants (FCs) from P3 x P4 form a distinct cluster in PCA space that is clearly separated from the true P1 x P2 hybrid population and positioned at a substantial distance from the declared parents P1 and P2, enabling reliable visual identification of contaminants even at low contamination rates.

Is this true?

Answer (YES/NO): NO